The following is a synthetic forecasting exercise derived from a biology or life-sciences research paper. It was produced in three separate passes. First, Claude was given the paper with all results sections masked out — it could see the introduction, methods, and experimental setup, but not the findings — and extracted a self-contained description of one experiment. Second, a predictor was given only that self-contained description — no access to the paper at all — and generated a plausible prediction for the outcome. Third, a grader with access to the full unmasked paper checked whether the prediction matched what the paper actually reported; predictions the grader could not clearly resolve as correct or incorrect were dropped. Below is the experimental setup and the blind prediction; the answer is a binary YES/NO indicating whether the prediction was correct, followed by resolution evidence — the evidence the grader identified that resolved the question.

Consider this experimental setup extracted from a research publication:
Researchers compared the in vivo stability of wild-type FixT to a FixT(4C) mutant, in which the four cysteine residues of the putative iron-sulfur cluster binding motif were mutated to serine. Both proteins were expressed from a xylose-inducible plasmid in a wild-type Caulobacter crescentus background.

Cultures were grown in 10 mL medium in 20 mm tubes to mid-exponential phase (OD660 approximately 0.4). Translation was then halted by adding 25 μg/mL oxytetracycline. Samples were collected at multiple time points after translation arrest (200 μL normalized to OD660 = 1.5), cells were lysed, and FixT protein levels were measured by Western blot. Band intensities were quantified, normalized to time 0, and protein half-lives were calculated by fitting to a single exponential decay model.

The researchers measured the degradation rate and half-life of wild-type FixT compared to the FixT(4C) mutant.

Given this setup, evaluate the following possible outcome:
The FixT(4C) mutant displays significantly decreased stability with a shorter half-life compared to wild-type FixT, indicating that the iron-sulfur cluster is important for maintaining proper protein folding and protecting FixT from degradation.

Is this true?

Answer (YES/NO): YES